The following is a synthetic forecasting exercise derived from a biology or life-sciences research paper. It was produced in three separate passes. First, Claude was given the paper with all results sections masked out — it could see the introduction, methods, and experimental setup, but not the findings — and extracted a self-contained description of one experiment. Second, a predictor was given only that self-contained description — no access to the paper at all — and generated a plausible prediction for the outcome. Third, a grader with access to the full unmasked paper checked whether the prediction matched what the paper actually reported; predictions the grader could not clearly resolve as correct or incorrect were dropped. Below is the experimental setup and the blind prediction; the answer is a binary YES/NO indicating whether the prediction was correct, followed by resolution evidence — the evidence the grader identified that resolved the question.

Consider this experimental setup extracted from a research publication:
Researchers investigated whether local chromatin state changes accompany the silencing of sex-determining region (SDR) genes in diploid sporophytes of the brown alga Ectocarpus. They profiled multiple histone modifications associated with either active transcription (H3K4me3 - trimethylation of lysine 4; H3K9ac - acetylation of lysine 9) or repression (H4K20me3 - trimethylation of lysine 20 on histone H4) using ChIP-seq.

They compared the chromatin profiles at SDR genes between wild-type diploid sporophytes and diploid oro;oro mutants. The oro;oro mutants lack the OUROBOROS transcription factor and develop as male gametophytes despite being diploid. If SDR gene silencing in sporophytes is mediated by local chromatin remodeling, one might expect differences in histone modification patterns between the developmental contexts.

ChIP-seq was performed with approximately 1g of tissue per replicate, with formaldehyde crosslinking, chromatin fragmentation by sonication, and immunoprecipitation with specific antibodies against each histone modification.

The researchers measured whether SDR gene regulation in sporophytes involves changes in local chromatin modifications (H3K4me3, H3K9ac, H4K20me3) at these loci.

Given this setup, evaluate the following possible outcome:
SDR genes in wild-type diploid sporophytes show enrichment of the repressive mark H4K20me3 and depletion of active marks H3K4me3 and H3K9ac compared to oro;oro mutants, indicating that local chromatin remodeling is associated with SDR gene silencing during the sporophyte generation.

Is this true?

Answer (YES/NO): NO